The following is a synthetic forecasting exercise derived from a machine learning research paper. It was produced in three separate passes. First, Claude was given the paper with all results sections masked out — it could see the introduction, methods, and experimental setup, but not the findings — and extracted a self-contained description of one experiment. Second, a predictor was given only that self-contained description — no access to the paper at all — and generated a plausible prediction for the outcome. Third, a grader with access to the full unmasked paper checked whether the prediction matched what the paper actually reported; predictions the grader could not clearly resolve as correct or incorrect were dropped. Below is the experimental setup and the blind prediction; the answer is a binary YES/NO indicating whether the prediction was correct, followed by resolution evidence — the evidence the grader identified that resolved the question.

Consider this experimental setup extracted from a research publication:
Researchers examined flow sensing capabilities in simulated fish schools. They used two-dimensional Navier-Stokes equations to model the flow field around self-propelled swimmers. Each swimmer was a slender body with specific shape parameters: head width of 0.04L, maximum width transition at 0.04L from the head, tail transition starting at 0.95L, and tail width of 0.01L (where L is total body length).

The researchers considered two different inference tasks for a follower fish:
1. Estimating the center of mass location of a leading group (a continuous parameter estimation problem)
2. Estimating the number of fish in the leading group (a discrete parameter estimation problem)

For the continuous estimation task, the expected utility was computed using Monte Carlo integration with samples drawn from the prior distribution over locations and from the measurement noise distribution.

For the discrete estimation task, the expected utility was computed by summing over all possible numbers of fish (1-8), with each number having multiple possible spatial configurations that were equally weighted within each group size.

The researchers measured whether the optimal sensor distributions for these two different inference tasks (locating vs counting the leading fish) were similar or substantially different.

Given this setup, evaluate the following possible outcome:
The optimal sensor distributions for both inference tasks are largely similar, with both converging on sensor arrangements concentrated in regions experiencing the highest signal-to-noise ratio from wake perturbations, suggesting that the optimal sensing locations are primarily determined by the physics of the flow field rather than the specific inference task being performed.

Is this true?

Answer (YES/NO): YES